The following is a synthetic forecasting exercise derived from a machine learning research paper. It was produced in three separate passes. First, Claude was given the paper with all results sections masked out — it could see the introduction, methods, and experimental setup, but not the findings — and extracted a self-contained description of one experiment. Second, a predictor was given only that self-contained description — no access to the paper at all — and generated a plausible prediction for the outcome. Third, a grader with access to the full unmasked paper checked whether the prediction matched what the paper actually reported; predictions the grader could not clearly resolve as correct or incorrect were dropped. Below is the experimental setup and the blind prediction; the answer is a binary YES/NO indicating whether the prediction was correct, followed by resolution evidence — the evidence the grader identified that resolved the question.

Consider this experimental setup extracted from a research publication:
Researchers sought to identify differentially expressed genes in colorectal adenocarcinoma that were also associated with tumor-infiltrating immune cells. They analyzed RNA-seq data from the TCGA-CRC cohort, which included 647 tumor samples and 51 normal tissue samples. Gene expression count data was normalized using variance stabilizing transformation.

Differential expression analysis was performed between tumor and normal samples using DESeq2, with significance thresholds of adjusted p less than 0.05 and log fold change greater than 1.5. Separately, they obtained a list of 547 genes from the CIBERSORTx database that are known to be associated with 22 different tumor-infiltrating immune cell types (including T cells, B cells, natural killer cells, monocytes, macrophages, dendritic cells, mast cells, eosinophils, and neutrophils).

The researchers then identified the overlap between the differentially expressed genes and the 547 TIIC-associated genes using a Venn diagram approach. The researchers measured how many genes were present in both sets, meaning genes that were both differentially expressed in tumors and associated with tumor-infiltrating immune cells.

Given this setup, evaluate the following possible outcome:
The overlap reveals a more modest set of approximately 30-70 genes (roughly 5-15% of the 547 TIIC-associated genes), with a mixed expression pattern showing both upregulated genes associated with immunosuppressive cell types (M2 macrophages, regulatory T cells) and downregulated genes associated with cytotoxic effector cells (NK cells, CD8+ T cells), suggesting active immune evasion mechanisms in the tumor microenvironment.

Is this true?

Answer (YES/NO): NO